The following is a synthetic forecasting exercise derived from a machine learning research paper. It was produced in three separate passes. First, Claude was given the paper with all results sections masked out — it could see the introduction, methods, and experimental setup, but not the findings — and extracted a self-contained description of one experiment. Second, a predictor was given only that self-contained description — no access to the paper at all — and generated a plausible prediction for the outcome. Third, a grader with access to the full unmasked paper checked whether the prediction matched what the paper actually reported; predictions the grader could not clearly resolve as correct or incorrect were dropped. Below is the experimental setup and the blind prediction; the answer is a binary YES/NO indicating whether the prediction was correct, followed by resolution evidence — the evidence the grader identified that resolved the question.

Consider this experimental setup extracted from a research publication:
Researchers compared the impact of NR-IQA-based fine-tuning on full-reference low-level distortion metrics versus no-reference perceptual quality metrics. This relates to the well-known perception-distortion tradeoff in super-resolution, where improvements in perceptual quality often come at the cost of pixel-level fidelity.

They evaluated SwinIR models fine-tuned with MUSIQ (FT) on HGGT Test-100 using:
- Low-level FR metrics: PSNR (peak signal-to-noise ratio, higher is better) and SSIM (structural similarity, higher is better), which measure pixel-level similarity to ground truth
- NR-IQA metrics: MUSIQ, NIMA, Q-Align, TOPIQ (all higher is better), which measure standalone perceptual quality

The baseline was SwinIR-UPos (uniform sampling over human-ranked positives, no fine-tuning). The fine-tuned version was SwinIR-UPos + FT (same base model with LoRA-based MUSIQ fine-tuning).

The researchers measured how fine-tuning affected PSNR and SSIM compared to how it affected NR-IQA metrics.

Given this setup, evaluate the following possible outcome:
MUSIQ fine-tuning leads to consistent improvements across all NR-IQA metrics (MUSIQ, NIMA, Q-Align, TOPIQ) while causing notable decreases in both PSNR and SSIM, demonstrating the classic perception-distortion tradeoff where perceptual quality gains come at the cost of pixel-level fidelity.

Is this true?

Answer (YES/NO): YES